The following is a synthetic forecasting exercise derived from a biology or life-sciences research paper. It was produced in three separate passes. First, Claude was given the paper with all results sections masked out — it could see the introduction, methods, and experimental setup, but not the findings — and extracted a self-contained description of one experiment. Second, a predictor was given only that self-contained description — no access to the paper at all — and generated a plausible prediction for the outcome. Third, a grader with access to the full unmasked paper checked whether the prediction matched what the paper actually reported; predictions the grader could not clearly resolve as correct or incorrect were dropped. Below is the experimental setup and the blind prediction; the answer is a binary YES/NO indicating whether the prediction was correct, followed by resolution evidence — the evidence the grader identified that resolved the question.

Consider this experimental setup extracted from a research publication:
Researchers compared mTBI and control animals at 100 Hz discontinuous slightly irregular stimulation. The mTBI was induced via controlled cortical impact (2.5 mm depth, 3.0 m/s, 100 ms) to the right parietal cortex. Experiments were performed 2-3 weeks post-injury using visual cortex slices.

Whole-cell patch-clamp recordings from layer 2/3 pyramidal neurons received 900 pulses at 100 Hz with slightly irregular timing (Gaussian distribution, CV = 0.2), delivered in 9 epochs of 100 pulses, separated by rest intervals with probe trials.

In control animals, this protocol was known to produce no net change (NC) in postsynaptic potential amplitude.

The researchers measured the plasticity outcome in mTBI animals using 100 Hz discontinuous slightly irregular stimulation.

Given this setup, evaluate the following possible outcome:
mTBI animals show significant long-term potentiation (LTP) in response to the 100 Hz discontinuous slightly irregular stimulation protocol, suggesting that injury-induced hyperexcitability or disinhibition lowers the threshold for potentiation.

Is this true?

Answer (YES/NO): YES